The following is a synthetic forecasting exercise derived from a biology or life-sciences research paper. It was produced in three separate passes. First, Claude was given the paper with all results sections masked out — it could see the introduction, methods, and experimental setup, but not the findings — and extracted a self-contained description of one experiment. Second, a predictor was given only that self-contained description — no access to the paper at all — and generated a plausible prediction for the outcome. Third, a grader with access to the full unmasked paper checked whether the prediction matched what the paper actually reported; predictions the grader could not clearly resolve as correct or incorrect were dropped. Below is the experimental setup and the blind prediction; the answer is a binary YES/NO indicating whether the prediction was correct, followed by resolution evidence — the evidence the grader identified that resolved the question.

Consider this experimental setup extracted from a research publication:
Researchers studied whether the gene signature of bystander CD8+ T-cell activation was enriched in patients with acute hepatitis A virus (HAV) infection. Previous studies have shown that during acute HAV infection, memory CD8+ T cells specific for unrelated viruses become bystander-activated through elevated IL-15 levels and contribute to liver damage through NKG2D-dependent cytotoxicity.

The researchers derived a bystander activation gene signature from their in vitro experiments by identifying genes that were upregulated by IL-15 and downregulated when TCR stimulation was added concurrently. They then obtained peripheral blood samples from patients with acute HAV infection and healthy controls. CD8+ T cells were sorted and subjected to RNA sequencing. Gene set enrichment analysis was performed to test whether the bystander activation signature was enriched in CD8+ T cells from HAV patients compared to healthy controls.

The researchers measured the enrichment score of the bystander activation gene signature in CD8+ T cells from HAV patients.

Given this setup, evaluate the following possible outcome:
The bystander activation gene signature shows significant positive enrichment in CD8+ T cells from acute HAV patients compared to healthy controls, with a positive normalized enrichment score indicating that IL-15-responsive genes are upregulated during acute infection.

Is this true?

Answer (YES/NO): NO